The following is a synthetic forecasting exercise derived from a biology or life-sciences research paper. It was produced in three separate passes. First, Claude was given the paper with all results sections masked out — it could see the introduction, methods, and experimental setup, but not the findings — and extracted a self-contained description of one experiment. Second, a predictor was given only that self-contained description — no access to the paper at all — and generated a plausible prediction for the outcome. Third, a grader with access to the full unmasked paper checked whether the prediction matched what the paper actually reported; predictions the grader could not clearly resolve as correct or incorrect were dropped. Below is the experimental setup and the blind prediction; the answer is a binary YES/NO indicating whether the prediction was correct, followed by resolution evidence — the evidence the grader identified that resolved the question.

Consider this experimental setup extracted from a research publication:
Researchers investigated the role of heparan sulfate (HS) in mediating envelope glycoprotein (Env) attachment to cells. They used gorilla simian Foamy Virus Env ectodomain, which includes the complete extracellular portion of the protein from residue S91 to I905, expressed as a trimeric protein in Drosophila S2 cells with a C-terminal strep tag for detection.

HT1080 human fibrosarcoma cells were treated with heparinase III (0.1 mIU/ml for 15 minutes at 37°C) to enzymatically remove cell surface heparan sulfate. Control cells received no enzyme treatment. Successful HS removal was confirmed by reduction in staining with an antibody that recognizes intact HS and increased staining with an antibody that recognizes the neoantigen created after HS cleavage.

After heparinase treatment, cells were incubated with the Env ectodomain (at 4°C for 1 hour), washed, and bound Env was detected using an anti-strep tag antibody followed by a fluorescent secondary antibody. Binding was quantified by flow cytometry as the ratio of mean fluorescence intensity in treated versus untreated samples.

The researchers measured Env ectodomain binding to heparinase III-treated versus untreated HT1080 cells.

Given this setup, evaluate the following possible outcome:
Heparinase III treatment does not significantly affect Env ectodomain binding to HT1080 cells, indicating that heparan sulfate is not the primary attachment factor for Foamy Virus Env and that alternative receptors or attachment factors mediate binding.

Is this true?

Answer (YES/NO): NO